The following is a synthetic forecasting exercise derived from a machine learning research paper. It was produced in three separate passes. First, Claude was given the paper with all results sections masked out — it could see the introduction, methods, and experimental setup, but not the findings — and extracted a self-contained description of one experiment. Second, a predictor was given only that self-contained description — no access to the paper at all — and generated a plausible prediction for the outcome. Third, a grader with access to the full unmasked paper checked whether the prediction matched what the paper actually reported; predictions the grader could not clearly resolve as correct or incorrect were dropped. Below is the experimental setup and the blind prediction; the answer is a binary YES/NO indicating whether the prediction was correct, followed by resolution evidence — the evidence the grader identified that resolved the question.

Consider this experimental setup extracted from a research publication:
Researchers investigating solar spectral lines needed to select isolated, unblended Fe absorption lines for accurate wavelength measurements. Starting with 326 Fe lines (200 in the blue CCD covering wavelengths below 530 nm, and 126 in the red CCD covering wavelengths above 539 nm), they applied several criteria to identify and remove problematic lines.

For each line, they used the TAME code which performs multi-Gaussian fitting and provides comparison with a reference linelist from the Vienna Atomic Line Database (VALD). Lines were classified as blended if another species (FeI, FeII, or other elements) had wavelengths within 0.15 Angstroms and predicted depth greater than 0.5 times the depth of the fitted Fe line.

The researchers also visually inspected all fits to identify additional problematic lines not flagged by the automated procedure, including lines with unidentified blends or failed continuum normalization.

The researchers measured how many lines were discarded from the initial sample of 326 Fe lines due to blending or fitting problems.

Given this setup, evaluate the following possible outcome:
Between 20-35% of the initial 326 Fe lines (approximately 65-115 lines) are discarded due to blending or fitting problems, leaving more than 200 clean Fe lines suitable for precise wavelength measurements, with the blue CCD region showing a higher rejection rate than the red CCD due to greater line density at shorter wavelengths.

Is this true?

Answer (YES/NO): YES